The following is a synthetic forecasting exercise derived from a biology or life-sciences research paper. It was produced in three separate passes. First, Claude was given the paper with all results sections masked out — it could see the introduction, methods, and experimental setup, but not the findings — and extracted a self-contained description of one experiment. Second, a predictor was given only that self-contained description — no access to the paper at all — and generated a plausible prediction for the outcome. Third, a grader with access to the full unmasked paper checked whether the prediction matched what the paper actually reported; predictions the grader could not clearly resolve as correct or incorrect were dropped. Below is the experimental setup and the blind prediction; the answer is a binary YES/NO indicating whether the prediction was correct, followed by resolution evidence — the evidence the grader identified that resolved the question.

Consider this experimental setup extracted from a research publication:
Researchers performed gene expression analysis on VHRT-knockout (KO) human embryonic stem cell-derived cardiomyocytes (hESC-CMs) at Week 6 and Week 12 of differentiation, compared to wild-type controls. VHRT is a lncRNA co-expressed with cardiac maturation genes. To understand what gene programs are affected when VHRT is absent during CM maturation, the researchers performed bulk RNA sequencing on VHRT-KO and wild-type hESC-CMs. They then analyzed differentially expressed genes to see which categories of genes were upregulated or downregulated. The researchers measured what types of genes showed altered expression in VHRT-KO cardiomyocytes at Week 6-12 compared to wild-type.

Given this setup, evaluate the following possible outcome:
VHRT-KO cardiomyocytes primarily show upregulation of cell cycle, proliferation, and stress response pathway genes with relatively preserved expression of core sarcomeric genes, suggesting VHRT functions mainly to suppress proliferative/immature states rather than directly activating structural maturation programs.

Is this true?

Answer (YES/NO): NO